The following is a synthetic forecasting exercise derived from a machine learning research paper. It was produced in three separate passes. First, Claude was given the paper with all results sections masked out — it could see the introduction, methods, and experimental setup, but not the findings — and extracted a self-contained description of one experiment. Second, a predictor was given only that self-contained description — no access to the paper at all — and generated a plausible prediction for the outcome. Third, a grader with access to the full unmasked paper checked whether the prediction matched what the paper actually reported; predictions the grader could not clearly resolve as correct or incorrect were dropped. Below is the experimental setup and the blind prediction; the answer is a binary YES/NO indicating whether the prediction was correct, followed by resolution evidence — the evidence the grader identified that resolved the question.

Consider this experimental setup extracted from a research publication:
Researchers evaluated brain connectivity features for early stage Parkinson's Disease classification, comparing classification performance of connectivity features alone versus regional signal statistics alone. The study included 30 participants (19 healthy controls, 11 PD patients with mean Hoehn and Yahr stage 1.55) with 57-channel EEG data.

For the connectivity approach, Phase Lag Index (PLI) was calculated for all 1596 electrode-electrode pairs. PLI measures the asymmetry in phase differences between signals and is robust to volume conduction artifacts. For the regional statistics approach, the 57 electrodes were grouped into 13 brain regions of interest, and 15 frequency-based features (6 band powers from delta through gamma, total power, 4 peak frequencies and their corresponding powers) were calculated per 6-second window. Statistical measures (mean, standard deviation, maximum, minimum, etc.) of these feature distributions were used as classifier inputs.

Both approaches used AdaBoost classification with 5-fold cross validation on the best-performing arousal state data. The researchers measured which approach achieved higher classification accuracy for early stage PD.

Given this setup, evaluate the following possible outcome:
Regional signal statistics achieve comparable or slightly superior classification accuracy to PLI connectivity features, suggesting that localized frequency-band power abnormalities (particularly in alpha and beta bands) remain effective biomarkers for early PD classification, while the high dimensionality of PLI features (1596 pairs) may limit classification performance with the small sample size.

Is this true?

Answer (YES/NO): NO